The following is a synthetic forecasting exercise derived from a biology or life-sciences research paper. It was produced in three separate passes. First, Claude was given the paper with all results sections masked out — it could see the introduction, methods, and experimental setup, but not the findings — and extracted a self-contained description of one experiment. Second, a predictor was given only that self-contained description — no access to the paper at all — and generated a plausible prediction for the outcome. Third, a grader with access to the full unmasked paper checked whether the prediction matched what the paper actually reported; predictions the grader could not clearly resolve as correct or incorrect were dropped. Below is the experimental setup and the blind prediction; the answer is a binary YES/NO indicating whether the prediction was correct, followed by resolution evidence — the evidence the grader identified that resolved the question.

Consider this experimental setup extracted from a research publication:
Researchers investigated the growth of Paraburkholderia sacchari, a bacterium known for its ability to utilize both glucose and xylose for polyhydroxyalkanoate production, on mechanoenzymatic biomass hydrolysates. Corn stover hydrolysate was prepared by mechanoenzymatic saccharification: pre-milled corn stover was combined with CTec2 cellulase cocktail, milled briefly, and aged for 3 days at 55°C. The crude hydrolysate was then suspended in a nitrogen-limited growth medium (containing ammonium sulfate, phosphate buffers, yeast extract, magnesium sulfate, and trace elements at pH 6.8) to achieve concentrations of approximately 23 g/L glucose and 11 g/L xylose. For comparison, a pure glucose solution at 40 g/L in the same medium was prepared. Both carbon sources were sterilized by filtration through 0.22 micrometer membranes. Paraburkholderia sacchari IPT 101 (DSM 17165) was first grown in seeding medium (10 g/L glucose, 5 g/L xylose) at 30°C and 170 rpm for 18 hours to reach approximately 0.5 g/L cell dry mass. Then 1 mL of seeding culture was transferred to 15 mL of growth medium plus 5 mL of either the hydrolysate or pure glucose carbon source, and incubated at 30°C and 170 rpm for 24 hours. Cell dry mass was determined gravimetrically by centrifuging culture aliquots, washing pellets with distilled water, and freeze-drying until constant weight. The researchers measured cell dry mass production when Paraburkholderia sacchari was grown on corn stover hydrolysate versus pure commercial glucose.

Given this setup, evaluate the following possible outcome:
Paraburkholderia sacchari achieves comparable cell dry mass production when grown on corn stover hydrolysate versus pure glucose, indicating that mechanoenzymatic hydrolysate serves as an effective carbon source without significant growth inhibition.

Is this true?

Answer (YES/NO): NO